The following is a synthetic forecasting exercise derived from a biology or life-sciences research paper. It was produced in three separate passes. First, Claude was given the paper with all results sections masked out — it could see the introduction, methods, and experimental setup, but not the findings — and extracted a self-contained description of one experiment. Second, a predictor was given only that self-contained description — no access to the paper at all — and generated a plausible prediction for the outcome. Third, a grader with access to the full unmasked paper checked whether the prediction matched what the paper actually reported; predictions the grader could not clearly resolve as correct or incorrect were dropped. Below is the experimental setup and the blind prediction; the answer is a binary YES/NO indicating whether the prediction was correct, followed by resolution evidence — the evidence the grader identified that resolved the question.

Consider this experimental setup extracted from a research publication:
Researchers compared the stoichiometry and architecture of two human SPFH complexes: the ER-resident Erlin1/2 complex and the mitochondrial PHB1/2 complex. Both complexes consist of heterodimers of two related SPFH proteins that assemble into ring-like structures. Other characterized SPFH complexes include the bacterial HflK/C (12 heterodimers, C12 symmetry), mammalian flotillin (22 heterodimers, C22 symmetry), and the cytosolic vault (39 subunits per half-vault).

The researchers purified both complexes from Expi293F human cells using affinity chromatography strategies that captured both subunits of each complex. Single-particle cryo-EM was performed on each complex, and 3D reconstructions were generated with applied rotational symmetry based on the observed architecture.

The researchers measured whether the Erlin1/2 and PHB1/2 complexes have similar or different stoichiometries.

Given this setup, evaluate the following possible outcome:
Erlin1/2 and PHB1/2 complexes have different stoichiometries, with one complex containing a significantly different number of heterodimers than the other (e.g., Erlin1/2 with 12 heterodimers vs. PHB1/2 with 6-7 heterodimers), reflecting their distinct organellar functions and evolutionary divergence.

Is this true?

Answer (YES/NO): NO